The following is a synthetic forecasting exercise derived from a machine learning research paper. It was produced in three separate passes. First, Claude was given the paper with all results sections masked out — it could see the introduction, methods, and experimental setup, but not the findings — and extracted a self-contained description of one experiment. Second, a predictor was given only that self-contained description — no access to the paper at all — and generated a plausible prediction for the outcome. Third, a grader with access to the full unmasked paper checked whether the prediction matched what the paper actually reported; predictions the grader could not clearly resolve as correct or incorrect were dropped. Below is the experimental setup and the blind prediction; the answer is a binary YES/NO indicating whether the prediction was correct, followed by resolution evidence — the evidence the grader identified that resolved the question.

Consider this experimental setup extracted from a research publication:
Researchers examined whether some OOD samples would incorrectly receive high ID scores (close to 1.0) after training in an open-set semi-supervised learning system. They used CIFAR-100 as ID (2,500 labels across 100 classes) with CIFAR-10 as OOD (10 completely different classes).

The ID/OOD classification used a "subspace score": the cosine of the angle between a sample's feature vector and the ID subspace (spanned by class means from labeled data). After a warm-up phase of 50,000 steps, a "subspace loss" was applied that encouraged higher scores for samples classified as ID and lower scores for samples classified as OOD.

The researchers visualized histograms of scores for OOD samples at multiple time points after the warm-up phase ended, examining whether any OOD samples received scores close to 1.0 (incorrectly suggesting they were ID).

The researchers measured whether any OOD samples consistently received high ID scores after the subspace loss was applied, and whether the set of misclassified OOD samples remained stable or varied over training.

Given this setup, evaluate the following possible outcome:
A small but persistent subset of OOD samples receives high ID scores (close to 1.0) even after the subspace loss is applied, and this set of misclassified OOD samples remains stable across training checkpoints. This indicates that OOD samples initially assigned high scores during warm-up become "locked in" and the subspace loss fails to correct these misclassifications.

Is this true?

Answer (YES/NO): NO